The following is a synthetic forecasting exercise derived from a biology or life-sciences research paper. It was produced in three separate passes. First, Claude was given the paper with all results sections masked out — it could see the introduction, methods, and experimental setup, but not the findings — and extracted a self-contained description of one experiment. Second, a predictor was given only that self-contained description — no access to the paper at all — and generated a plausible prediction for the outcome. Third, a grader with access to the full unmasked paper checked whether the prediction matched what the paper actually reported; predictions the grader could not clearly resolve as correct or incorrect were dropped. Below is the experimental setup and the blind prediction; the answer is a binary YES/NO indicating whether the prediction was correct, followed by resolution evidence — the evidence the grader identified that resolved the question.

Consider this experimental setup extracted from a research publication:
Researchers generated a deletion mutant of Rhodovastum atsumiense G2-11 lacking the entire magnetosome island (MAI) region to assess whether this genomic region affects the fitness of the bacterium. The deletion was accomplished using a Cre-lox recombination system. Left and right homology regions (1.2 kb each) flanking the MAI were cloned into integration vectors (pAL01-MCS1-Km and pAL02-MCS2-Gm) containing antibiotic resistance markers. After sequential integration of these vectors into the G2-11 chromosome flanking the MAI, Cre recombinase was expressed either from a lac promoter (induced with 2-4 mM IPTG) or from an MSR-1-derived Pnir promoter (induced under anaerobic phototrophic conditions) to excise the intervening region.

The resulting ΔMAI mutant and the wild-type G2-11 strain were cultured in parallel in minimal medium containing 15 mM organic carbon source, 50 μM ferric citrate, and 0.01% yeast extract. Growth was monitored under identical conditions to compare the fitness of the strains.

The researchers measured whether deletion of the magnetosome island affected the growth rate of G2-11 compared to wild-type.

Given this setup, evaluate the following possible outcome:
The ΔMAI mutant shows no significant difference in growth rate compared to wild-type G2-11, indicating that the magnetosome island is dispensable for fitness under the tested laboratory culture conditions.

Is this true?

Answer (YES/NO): YES